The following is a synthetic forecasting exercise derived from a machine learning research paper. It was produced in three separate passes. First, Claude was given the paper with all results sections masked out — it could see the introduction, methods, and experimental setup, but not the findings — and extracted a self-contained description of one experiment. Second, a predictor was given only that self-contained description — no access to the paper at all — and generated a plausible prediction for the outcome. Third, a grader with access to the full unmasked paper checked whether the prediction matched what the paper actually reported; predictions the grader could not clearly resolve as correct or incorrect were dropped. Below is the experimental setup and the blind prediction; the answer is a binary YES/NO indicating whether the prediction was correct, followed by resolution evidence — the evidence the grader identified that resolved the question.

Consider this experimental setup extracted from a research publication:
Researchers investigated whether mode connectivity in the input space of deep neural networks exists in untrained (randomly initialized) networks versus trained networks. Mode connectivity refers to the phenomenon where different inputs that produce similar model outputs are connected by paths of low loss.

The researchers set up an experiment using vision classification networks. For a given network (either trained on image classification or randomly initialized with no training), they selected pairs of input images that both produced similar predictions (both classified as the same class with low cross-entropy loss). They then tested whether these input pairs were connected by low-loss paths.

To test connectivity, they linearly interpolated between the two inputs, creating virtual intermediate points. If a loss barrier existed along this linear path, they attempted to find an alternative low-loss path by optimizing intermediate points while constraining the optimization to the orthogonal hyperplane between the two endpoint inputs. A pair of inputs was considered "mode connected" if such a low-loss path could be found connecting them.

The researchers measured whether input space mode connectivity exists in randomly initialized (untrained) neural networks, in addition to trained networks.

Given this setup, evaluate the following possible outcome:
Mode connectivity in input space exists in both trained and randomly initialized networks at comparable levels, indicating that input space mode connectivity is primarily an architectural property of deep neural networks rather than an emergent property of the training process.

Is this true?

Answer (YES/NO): NO